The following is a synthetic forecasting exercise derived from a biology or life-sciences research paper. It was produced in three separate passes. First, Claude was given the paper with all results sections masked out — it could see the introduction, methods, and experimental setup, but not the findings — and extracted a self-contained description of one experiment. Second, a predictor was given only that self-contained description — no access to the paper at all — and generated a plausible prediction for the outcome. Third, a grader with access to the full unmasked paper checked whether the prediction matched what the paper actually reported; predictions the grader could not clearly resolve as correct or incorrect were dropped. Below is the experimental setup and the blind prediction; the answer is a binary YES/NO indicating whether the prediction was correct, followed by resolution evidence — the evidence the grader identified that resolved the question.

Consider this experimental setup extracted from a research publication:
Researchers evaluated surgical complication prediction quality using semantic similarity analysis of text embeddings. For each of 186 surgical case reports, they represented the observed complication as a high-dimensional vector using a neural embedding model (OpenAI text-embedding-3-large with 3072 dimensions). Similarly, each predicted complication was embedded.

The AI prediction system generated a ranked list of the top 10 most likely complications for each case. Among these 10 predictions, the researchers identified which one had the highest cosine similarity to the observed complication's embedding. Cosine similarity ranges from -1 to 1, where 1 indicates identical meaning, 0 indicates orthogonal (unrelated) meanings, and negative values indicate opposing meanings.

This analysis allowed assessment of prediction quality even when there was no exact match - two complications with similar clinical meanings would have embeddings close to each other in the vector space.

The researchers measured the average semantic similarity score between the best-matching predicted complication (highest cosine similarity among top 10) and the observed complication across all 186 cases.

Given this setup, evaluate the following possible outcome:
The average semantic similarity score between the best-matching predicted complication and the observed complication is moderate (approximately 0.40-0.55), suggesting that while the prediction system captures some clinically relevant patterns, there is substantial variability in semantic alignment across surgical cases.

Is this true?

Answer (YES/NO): YES